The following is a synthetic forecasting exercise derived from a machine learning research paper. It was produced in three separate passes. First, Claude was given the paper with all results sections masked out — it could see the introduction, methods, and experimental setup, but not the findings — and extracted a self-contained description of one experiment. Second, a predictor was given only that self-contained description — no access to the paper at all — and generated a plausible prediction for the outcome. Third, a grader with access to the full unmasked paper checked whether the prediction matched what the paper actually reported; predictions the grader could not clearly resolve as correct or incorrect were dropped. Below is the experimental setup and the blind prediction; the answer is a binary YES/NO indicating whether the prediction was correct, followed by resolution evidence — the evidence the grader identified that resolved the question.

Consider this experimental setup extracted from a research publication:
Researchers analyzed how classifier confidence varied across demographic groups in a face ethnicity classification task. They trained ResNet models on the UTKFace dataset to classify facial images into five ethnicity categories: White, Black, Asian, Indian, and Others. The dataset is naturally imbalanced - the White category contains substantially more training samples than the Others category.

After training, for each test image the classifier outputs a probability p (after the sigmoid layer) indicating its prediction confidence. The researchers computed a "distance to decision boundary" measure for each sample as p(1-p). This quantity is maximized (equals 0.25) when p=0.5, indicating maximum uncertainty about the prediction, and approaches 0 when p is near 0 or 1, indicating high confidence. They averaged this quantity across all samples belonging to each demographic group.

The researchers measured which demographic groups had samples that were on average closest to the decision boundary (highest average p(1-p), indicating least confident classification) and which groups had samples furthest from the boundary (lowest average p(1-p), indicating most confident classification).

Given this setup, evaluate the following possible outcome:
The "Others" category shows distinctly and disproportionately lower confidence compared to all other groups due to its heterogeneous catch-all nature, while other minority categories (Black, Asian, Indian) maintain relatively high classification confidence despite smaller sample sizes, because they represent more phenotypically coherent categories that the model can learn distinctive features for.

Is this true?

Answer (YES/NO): NO